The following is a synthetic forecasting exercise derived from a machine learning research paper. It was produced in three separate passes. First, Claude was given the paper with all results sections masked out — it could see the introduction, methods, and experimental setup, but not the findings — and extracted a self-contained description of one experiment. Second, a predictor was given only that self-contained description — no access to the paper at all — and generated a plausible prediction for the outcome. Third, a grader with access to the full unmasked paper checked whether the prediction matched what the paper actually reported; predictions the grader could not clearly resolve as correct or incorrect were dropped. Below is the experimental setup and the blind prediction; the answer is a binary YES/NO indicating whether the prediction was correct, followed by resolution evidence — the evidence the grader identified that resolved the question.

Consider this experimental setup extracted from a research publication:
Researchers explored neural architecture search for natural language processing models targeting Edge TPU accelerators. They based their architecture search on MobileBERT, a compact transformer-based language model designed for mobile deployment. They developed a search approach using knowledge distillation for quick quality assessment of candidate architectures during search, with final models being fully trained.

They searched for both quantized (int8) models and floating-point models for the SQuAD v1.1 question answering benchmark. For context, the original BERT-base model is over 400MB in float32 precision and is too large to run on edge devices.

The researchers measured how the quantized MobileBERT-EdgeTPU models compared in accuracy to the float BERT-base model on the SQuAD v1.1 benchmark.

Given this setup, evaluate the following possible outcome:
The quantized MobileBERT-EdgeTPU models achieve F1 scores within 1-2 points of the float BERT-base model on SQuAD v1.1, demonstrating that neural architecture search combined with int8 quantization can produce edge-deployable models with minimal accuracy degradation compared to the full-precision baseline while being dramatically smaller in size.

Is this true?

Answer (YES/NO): NO